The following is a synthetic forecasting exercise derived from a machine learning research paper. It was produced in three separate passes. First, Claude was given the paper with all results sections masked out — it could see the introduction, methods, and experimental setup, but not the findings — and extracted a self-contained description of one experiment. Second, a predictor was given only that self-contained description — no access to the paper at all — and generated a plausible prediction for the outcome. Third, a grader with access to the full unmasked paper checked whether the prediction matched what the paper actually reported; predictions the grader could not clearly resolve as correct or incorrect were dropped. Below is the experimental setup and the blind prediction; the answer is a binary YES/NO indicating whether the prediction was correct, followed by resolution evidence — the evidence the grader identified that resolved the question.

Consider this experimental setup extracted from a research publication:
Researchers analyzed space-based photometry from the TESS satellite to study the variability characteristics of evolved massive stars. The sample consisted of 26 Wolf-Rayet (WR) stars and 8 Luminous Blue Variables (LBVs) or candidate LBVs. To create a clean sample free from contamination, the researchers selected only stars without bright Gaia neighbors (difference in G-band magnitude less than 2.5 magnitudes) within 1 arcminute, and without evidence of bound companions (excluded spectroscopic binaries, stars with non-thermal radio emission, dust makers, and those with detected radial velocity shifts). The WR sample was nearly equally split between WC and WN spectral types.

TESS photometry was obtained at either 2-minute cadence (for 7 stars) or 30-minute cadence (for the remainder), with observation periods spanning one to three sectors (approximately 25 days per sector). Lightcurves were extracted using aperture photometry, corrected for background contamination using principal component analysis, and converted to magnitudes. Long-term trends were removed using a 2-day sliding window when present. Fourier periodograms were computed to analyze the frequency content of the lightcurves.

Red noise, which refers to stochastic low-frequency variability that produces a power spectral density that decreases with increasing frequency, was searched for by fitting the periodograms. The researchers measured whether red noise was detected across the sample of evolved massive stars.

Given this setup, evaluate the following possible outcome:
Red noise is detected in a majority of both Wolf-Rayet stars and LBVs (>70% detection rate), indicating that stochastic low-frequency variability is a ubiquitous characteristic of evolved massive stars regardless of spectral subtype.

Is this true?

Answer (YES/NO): YES